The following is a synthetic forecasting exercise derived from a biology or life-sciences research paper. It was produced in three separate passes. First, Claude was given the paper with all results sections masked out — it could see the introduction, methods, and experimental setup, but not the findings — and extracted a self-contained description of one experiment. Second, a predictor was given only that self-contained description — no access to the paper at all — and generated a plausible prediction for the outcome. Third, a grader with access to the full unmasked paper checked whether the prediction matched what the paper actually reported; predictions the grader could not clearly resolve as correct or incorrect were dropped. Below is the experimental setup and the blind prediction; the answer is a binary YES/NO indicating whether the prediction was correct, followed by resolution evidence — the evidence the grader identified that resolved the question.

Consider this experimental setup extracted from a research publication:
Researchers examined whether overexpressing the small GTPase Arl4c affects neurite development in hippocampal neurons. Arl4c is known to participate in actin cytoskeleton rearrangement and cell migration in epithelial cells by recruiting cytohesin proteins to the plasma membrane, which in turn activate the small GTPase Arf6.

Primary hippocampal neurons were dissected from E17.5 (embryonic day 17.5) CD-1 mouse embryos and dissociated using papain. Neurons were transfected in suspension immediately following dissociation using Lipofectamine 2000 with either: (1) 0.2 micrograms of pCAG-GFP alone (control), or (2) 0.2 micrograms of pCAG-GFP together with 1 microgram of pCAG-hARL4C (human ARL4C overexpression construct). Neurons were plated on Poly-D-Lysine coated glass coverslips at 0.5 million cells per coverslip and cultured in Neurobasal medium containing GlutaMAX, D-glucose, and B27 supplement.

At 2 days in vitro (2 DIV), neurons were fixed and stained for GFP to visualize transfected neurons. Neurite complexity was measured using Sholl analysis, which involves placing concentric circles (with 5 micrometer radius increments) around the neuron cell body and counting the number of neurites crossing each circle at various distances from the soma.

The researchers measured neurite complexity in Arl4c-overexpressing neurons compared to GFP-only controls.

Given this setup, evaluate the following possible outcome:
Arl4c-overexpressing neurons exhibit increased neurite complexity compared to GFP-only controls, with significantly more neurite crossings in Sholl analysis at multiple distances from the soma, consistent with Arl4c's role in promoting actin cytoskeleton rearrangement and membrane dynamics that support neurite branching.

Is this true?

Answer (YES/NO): NO